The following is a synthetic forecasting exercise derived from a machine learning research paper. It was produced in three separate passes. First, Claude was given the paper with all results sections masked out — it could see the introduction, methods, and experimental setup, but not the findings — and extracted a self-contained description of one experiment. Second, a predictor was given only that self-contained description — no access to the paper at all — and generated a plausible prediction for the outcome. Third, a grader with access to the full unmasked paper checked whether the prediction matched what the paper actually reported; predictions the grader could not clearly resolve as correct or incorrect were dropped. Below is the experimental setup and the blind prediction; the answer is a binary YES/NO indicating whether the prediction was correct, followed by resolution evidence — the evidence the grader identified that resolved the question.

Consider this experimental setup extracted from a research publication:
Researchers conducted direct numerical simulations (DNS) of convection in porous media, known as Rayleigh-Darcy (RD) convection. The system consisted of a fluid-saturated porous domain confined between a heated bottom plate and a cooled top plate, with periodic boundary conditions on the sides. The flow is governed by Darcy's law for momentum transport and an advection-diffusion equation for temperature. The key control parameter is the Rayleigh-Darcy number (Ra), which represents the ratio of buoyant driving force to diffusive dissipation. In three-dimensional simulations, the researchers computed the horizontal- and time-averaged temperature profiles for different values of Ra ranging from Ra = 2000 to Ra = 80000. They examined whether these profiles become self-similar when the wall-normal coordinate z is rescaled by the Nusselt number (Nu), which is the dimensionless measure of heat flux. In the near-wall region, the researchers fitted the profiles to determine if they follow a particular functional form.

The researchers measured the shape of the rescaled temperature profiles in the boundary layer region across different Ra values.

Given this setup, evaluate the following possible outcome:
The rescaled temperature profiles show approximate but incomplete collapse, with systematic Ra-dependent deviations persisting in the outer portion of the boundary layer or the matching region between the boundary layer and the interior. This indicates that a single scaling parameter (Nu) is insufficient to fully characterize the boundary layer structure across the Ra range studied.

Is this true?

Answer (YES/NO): NO